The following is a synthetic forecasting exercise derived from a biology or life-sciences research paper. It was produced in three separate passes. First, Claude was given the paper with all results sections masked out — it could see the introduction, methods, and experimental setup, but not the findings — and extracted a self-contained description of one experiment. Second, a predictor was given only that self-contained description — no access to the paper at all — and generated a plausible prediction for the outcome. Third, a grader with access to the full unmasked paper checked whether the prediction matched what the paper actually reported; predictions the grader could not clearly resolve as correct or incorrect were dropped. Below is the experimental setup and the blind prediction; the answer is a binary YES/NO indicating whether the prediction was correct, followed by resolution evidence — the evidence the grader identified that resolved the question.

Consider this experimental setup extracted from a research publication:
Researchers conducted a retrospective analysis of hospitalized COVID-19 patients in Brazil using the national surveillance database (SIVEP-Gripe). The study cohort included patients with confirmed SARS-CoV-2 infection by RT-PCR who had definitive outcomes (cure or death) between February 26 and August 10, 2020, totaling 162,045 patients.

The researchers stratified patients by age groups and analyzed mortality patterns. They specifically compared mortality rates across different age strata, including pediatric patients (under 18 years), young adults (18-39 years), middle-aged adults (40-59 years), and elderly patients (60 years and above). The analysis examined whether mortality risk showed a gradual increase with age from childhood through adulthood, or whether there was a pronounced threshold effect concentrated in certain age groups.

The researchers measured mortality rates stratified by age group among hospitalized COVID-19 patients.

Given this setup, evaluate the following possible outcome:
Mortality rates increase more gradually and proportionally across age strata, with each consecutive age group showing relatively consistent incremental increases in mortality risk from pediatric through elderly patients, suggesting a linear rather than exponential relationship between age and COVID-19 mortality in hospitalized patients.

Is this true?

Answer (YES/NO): NO